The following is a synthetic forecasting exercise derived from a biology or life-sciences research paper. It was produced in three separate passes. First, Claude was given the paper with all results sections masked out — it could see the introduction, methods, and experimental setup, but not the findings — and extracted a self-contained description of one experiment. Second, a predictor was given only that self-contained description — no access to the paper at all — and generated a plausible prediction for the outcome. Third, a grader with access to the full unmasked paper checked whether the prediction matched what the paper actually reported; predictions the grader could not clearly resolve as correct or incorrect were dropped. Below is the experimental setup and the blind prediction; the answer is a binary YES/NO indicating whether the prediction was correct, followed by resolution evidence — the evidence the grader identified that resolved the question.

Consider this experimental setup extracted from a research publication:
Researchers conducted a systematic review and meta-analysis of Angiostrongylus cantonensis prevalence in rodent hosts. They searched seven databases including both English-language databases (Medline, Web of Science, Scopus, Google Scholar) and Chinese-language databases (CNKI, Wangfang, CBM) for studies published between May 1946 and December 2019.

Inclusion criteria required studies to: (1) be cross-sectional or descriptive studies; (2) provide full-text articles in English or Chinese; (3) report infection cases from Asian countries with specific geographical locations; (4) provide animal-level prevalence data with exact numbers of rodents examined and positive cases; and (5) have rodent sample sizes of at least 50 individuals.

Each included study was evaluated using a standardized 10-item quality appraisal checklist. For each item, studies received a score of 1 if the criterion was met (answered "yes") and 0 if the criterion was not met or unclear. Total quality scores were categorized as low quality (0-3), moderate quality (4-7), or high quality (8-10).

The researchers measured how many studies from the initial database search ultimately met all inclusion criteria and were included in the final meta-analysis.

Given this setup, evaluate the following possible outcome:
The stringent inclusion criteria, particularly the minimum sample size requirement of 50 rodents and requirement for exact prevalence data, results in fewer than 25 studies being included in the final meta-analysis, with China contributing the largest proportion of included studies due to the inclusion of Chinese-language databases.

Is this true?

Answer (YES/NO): NO